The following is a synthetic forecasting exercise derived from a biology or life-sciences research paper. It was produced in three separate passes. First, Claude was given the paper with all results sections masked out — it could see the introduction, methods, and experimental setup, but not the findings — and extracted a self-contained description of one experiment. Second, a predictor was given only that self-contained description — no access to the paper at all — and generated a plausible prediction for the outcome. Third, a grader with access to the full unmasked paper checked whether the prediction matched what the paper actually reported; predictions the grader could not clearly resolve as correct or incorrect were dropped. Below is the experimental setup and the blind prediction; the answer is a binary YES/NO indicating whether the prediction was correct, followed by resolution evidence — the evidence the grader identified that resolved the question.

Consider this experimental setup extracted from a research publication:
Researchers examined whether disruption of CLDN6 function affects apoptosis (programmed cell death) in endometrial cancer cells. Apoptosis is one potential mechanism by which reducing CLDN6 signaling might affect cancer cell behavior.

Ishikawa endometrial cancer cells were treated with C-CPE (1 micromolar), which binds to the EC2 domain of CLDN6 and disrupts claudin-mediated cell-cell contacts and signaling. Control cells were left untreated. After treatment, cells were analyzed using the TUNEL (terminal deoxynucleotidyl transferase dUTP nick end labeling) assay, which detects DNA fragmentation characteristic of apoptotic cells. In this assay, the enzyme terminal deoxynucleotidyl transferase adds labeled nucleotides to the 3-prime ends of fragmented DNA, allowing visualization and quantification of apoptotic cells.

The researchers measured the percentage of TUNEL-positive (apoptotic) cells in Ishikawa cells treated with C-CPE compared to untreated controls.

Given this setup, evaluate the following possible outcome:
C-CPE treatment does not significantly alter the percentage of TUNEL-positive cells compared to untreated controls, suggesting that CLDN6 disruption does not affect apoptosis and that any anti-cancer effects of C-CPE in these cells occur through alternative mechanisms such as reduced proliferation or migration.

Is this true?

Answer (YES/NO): YES